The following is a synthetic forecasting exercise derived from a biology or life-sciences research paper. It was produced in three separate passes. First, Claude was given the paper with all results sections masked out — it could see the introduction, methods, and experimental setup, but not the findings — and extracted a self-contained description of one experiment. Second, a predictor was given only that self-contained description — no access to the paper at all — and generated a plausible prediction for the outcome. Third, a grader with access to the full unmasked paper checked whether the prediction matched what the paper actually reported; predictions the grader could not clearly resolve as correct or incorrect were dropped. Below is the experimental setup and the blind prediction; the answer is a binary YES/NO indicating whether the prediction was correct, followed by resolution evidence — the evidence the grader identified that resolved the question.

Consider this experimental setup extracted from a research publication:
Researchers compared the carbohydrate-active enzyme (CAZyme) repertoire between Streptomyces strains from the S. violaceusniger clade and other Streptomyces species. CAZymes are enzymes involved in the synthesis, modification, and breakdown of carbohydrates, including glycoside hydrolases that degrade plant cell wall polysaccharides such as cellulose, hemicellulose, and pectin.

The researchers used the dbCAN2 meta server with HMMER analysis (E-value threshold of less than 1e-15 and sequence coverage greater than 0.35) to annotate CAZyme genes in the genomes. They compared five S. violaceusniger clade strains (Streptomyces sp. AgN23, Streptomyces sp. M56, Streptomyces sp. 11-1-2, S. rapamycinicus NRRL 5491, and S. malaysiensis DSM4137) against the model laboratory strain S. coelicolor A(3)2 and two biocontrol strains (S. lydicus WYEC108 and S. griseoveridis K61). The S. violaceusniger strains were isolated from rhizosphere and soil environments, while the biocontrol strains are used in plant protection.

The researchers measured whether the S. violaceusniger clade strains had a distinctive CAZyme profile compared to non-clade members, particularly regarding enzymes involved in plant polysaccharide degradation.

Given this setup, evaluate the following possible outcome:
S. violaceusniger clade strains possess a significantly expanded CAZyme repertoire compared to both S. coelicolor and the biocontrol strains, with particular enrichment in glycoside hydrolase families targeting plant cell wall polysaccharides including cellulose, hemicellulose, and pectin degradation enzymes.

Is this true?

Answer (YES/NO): NO